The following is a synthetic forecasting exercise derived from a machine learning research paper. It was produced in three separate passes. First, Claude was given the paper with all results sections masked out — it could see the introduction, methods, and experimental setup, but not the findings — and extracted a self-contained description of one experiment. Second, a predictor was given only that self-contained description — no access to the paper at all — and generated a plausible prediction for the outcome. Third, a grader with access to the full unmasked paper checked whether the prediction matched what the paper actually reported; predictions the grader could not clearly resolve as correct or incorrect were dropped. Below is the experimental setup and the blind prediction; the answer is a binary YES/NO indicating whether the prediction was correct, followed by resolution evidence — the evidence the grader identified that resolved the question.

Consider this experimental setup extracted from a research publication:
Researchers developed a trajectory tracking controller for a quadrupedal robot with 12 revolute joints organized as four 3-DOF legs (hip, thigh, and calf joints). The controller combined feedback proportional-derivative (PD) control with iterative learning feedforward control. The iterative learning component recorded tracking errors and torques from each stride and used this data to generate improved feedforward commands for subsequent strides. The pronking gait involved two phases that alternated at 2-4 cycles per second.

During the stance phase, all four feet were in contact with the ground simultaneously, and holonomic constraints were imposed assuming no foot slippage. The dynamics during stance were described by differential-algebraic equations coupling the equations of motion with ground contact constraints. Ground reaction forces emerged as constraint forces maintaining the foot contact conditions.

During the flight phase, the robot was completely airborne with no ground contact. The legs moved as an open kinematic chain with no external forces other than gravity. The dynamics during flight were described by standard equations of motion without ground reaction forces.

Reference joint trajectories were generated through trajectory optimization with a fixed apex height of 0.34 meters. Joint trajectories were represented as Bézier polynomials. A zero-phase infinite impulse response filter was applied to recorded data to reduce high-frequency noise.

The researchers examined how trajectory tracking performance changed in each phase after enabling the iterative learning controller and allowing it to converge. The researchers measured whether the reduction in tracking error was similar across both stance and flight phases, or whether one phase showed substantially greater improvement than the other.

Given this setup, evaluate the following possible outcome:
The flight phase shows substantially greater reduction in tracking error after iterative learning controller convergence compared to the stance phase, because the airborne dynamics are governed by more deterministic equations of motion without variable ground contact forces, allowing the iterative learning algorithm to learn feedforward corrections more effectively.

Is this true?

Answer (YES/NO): NO